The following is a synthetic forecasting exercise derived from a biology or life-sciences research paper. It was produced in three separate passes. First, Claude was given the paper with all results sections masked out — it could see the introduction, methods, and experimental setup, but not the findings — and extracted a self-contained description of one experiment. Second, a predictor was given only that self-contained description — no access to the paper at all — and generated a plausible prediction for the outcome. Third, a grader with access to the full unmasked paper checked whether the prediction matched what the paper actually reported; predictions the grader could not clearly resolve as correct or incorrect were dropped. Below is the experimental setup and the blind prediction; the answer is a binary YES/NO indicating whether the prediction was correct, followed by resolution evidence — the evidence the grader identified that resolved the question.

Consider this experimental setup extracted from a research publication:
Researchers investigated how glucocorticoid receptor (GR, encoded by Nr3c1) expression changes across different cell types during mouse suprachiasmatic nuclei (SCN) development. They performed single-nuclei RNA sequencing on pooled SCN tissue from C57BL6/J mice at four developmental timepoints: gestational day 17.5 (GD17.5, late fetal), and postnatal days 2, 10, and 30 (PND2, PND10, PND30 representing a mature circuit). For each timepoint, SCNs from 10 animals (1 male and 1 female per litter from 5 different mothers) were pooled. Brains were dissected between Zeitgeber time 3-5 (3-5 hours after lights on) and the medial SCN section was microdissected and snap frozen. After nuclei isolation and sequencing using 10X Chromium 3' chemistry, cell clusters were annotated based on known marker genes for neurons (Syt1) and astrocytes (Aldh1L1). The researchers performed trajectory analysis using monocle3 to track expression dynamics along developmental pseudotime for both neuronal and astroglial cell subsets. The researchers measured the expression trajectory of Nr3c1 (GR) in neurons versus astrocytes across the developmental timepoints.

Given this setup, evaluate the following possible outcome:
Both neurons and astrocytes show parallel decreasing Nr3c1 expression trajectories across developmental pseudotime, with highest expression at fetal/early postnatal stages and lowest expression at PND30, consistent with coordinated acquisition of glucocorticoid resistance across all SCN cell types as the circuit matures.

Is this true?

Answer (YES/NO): NO